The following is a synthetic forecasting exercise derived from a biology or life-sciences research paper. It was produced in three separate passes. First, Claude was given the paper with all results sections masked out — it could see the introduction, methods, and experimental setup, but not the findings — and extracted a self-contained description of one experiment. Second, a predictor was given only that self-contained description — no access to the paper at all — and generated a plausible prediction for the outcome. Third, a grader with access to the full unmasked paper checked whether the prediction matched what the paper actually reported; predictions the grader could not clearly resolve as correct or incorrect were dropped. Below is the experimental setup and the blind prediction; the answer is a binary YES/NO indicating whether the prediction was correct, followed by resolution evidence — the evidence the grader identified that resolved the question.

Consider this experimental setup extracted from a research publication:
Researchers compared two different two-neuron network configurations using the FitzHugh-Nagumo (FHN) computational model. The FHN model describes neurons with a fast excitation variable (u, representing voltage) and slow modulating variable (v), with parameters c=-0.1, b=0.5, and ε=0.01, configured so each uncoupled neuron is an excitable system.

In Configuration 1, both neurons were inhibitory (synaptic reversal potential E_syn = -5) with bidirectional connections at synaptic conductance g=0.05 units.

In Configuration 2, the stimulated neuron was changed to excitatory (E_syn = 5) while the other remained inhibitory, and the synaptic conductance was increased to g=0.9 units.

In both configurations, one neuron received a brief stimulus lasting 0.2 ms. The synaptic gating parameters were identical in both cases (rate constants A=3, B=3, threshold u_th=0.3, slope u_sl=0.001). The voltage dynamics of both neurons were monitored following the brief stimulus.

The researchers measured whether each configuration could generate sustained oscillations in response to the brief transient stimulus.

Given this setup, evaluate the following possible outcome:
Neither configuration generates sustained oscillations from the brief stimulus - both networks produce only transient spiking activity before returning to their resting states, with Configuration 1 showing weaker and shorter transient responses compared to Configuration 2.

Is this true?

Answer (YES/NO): NO